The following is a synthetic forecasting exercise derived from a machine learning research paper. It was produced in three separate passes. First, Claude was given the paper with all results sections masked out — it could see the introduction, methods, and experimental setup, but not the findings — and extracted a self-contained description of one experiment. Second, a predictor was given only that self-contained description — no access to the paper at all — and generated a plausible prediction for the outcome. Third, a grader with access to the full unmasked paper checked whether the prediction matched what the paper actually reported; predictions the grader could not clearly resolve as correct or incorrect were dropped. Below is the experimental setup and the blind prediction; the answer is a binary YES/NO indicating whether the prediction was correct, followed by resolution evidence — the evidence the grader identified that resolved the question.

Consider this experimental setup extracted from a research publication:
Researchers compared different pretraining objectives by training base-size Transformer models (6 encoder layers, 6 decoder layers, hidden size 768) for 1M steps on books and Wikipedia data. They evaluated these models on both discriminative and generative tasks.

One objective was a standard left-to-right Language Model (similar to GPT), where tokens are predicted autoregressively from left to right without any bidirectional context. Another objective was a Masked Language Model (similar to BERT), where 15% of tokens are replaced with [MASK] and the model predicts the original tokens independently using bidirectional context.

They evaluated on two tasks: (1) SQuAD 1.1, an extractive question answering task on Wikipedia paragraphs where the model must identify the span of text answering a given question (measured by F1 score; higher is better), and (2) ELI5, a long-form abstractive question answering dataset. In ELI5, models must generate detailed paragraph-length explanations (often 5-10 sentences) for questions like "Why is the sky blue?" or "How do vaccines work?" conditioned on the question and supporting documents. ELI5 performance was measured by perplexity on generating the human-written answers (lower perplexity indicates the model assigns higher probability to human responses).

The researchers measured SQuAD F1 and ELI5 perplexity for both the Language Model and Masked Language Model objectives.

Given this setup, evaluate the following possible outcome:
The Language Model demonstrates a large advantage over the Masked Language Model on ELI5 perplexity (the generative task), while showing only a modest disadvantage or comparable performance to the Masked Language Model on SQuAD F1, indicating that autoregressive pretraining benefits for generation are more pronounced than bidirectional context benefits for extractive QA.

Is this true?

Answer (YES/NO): NO